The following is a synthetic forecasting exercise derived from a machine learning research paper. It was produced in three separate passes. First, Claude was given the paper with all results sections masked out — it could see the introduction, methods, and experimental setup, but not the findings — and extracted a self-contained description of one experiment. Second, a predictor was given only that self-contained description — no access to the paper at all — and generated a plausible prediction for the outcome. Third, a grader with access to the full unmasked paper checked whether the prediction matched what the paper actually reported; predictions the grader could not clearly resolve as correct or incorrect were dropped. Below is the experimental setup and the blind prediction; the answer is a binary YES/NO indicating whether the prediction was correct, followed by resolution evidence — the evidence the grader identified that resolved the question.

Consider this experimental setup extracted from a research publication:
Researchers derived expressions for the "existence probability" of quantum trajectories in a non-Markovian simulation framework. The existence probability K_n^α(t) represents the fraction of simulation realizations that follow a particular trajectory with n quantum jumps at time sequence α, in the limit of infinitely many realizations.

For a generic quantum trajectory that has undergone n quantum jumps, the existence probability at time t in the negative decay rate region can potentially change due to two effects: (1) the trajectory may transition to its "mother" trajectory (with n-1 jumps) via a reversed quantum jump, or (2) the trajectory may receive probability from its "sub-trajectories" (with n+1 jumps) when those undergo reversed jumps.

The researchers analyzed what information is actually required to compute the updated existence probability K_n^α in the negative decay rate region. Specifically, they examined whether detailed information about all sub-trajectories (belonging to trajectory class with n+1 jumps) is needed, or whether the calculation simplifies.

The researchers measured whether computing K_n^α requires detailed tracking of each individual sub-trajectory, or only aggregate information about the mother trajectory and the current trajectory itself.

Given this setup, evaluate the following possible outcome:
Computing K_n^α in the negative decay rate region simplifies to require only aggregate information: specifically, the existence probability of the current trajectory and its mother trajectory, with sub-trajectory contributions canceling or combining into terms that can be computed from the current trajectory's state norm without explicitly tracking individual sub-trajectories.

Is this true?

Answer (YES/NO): YES